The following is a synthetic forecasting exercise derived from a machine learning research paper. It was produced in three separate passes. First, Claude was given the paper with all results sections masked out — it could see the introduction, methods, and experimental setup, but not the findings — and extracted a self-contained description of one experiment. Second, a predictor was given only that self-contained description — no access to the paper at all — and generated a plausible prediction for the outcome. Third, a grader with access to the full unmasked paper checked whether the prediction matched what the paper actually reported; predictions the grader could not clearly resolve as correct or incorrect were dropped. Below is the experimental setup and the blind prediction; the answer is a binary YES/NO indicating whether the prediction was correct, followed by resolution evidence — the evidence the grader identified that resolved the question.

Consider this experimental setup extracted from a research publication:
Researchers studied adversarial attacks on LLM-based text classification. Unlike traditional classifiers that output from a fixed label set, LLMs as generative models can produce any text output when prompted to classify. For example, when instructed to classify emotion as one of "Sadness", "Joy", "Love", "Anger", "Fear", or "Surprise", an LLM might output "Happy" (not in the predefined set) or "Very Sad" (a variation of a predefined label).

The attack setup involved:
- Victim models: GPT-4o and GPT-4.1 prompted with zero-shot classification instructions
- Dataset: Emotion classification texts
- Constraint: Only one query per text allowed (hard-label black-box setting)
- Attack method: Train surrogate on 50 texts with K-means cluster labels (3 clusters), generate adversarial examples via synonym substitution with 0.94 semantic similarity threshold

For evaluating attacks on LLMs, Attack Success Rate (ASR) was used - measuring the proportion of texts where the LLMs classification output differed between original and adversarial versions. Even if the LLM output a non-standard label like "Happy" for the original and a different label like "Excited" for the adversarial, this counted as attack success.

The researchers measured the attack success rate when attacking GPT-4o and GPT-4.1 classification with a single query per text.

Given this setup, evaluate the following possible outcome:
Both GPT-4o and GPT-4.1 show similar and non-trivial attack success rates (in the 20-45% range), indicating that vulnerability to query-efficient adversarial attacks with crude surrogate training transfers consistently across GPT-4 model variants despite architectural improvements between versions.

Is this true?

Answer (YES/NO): NO